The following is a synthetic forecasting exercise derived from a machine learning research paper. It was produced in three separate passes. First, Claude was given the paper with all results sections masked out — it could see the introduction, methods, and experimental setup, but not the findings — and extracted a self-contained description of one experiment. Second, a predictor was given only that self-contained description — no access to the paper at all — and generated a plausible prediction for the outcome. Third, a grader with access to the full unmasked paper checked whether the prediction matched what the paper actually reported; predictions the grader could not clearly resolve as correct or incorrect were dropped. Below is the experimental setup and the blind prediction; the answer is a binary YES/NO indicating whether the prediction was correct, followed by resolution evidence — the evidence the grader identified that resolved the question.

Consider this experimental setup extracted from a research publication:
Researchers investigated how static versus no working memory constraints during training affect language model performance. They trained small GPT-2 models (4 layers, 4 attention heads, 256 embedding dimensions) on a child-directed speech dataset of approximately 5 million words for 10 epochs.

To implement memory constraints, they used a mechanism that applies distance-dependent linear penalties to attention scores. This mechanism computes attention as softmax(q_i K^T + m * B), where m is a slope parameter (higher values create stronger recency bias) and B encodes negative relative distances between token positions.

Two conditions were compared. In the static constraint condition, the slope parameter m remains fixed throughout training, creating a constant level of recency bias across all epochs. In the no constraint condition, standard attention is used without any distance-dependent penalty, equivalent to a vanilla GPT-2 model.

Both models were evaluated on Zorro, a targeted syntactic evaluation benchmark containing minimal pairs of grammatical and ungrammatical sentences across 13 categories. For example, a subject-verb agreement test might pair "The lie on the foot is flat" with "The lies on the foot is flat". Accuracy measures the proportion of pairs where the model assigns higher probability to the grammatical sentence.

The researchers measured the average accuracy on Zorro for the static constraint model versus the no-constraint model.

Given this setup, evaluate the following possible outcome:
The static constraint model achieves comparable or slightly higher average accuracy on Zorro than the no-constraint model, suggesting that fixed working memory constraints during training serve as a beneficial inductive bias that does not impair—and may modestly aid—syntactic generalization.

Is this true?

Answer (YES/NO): NO